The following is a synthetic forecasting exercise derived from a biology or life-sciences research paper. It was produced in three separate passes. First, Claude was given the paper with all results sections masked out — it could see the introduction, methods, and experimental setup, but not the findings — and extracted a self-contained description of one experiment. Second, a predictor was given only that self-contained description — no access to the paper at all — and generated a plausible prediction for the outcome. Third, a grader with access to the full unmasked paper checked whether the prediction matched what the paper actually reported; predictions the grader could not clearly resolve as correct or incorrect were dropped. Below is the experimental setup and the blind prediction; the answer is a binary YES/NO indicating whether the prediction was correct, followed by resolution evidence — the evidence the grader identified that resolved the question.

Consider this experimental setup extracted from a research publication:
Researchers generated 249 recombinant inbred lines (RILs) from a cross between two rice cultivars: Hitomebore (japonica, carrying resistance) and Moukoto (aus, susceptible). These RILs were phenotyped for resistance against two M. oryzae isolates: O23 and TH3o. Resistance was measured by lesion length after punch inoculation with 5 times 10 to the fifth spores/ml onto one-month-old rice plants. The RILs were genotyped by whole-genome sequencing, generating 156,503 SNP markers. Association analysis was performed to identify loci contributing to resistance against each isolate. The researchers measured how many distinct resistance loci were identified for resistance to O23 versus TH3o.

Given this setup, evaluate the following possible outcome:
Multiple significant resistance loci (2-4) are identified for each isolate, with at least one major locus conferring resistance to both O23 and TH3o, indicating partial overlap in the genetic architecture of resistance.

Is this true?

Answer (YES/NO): NO